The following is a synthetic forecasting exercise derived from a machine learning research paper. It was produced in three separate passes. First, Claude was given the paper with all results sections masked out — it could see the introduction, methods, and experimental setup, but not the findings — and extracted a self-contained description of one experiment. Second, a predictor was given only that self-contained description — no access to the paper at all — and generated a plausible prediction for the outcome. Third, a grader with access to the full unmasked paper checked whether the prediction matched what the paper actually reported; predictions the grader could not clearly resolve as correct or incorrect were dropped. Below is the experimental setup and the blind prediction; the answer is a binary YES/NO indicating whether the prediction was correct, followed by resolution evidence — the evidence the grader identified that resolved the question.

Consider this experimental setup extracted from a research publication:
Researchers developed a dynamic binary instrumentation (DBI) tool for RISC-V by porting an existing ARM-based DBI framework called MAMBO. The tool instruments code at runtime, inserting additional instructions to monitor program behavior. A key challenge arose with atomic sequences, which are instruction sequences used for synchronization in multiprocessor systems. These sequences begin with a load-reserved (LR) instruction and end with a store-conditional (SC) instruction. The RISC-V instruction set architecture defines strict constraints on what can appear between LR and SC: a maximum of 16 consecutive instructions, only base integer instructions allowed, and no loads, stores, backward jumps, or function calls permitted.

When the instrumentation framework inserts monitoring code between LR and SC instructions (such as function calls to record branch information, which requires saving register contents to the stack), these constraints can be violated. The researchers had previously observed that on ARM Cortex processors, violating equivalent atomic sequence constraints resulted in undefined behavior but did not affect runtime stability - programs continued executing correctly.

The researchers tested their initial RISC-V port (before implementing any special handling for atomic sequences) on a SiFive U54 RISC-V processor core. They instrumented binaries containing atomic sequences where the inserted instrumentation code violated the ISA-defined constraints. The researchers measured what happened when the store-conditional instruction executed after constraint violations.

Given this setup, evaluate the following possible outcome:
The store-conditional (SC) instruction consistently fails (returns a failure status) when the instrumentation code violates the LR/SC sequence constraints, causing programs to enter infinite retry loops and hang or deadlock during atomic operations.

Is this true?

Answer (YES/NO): YES